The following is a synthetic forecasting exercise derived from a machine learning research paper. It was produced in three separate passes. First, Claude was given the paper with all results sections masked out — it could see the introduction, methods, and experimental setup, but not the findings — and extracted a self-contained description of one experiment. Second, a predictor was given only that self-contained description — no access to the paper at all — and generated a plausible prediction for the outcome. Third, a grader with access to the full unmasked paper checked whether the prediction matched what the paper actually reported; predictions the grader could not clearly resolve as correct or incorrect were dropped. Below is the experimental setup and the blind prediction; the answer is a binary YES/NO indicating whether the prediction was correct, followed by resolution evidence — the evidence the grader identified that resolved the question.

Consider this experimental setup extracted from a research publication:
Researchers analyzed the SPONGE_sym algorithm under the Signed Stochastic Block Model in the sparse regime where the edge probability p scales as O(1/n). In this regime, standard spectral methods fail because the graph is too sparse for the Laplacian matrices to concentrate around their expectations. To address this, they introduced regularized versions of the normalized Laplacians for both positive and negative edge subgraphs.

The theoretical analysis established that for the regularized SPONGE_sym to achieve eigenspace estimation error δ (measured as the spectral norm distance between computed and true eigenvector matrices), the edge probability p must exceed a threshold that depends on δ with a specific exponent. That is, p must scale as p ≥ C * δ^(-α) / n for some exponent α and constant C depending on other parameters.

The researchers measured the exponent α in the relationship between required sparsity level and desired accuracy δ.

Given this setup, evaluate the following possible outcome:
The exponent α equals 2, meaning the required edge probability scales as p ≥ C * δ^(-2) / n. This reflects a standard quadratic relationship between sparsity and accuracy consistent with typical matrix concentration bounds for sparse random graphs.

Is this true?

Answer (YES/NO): NO